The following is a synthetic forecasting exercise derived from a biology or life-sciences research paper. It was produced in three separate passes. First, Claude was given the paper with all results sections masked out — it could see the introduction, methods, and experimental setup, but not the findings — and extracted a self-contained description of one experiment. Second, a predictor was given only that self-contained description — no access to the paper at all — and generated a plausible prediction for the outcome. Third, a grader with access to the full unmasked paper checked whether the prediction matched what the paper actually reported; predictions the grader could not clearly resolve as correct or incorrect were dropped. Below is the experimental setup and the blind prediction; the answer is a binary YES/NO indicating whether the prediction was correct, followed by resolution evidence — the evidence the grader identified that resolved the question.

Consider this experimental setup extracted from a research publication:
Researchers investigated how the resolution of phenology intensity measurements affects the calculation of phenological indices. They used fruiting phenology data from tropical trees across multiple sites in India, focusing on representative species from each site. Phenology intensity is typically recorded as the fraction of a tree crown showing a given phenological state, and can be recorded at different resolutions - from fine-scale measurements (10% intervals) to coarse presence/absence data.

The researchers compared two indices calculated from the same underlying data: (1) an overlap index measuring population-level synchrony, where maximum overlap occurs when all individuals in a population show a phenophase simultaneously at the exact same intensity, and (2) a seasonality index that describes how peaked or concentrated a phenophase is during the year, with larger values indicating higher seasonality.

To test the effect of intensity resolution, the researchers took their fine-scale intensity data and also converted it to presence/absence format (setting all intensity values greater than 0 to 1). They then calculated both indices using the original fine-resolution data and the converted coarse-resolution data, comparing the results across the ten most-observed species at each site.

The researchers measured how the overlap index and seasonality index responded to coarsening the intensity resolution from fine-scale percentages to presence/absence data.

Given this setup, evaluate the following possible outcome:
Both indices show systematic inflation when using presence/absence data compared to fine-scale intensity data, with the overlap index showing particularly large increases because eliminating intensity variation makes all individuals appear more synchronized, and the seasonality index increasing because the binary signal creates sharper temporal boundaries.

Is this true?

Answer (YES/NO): NO